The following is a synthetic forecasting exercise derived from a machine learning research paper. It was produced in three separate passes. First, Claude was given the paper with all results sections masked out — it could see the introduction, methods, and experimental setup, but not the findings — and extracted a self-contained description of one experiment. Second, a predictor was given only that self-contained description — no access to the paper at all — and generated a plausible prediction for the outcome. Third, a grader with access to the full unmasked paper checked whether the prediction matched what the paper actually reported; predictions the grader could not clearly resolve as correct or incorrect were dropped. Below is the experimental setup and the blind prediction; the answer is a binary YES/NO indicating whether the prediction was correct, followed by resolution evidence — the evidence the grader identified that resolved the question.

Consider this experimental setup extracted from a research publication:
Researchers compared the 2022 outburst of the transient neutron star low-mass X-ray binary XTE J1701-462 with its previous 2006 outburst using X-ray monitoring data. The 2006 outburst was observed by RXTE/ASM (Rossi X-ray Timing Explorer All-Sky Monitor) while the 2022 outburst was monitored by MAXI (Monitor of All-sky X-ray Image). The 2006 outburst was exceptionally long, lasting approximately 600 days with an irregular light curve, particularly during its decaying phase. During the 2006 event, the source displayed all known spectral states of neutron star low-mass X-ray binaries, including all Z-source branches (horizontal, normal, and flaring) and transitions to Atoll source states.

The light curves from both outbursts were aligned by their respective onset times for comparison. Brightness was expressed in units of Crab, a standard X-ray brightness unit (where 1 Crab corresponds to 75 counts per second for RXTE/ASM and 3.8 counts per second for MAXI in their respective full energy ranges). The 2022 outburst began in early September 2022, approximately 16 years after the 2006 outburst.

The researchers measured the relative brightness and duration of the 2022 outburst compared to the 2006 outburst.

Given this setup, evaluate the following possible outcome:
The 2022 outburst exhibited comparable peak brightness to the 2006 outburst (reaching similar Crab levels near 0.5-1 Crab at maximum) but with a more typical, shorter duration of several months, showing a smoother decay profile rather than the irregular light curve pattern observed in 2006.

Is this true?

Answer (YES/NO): NO